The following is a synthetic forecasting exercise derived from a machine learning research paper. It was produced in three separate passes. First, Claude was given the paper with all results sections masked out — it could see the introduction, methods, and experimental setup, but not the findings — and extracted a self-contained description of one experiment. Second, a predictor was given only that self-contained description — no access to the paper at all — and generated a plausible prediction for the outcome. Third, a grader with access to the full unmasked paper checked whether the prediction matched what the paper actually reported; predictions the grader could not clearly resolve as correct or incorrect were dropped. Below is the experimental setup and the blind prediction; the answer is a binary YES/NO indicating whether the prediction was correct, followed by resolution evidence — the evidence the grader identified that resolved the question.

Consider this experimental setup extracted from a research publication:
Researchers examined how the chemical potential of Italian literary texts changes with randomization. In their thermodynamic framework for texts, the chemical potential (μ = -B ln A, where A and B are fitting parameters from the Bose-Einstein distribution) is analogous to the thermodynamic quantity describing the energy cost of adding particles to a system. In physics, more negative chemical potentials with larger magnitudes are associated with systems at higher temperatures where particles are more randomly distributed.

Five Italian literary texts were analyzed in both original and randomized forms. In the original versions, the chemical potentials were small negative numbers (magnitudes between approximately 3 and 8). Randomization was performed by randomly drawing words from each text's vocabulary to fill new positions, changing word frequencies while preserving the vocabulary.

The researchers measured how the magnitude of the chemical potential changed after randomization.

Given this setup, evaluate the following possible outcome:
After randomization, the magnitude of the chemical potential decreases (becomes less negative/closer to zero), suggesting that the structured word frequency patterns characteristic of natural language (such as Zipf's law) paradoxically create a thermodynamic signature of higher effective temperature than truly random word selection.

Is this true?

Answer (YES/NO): NO